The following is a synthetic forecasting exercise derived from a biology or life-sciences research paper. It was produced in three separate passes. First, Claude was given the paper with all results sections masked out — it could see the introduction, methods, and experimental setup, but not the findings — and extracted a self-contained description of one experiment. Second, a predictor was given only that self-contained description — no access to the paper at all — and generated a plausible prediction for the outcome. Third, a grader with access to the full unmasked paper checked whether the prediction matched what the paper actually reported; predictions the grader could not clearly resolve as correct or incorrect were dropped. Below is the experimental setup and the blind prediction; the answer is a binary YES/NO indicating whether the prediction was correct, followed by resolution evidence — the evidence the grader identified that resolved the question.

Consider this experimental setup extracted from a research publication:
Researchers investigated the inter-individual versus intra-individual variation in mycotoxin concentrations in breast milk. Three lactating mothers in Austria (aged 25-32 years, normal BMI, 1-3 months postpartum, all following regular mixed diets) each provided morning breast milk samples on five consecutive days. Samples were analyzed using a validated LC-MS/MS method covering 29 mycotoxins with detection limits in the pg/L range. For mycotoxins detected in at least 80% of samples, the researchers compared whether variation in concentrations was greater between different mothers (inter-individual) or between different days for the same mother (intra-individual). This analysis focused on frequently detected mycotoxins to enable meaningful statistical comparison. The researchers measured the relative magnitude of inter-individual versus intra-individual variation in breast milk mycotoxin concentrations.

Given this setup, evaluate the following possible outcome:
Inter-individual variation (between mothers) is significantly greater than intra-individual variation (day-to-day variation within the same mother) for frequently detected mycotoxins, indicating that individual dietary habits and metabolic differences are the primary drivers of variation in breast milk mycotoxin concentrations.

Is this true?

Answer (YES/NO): NO